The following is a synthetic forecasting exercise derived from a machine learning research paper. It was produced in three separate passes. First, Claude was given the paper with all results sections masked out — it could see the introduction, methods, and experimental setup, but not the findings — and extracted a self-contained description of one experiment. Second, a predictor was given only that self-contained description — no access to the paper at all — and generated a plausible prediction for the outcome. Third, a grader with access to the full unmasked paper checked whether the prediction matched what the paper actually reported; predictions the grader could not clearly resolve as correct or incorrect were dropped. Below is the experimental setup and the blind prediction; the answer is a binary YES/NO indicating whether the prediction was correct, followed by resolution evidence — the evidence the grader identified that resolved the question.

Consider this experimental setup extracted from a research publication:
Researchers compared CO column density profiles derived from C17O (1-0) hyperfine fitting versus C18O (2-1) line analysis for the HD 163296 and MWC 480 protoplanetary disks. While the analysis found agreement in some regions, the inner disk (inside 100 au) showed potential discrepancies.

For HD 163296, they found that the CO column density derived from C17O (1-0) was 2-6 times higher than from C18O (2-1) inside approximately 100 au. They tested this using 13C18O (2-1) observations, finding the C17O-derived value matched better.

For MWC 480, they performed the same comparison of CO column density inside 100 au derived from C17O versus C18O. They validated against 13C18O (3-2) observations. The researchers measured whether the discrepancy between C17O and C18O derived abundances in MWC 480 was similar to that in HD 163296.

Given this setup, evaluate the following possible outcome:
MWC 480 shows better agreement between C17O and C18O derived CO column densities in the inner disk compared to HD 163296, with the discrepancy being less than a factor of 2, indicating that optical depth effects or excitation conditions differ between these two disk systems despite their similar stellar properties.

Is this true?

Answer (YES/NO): YES